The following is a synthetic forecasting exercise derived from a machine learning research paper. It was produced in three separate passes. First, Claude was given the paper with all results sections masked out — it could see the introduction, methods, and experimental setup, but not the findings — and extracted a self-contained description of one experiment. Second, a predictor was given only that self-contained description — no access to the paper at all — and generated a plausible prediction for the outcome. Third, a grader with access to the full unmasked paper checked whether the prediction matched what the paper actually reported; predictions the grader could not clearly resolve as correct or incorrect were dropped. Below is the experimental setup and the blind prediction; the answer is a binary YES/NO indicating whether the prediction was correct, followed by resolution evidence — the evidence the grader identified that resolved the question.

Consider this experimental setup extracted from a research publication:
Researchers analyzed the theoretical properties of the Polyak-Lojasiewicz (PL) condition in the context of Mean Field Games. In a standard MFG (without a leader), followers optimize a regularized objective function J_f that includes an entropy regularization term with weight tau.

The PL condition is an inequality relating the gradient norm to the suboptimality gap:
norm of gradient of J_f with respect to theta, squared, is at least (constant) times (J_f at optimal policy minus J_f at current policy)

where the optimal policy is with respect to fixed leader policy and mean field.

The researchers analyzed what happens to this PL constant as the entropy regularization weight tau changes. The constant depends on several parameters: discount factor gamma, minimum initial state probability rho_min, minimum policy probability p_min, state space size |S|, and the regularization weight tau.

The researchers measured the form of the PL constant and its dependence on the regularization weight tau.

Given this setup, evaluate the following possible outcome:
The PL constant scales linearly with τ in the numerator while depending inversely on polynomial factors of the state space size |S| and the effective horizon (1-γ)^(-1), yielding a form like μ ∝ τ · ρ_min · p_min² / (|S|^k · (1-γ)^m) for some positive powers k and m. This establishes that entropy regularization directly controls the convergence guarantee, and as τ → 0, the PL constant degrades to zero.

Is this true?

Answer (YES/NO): NO